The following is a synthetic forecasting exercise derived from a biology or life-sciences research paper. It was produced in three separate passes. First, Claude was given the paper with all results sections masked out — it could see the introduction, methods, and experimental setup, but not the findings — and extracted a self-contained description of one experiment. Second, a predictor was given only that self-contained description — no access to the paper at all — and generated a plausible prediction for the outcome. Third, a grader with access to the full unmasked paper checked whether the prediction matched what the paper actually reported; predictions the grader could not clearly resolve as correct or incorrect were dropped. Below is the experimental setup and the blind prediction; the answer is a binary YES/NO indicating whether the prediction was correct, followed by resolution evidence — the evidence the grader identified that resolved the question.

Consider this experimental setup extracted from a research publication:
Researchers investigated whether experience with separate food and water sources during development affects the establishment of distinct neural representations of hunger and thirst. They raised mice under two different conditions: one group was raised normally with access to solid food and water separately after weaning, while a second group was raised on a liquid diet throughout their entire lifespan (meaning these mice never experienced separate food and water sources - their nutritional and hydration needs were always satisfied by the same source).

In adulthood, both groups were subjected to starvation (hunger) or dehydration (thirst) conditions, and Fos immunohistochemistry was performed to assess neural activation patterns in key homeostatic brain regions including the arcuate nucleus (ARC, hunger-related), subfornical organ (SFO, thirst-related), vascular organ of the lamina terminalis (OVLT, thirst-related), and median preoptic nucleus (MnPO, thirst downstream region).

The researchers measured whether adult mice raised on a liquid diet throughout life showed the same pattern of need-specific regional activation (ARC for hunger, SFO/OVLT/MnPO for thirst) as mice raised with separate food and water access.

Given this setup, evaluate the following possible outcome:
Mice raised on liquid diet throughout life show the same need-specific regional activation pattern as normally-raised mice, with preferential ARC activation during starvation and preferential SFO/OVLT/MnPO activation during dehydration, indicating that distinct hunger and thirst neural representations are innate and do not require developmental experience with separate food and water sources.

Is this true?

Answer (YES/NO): YES